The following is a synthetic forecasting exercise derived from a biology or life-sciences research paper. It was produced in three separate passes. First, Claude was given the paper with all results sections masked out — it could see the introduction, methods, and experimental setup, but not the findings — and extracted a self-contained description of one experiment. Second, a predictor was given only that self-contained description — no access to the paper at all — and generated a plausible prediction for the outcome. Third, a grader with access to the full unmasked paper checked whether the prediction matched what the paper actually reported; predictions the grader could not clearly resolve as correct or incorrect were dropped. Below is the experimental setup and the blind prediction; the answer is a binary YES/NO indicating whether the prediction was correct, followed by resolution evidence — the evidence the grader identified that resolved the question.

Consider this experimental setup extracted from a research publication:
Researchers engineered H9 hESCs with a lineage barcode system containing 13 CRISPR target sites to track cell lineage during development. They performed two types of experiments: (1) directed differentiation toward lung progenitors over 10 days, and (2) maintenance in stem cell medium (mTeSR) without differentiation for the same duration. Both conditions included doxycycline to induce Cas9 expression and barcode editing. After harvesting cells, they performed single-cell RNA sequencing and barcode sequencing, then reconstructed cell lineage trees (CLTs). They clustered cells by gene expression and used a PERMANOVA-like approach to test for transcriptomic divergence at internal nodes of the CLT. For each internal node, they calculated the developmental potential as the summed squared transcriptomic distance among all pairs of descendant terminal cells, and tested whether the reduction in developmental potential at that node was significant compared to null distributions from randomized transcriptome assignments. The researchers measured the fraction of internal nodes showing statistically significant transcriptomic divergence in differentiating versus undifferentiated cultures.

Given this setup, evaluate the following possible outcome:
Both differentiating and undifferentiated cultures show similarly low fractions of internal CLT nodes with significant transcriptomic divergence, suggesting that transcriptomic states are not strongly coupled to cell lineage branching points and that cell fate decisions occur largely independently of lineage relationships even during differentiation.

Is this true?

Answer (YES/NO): NO